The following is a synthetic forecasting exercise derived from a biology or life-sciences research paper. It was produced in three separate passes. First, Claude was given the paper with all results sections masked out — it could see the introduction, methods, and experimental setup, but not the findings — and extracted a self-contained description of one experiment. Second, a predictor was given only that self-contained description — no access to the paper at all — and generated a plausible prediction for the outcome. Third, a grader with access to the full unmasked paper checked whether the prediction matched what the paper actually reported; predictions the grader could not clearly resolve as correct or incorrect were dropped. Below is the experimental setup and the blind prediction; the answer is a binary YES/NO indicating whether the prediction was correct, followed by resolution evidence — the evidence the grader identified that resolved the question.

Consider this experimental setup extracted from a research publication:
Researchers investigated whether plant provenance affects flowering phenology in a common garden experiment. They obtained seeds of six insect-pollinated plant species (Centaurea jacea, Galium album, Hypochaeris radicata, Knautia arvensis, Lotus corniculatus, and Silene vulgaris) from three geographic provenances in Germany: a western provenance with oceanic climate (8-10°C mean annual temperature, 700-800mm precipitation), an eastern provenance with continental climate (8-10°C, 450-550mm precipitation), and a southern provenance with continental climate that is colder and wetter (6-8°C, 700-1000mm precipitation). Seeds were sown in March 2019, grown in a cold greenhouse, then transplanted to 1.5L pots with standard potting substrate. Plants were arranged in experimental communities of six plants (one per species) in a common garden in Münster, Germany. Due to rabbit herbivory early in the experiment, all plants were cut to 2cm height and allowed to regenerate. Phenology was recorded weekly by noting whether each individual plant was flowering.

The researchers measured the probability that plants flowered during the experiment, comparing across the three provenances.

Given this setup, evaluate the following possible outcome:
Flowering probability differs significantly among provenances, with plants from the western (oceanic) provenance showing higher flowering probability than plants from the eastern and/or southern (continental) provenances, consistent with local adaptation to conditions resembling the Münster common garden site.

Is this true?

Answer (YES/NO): NO